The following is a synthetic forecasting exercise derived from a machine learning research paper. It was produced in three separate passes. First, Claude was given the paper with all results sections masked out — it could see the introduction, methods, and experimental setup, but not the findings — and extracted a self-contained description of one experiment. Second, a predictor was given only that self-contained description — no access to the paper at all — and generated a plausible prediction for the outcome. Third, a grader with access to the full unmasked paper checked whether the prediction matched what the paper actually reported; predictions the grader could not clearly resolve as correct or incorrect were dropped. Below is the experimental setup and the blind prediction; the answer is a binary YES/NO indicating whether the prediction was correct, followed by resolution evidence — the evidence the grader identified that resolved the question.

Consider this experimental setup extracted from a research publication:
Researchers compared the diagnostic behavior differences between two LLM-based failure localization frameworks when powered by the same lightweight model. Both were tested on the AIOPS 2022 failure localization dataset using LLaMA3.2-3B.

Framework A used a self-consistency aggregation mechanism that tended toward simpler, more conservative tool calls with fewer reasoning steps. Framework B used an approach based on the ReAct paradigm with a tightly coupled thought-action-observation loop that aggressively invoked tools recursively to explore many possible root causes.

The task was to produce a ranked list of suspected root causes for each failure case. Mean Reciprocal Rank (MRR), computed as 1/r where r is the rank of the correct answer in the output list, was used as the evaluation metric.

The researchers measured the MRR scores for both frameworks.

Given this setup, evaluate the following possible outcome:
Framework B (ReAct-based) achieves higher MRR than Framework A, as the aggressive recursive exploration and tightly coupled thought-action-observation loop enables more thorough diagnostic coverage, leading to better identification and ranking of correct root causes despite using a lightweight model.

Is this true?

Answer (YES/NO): YES